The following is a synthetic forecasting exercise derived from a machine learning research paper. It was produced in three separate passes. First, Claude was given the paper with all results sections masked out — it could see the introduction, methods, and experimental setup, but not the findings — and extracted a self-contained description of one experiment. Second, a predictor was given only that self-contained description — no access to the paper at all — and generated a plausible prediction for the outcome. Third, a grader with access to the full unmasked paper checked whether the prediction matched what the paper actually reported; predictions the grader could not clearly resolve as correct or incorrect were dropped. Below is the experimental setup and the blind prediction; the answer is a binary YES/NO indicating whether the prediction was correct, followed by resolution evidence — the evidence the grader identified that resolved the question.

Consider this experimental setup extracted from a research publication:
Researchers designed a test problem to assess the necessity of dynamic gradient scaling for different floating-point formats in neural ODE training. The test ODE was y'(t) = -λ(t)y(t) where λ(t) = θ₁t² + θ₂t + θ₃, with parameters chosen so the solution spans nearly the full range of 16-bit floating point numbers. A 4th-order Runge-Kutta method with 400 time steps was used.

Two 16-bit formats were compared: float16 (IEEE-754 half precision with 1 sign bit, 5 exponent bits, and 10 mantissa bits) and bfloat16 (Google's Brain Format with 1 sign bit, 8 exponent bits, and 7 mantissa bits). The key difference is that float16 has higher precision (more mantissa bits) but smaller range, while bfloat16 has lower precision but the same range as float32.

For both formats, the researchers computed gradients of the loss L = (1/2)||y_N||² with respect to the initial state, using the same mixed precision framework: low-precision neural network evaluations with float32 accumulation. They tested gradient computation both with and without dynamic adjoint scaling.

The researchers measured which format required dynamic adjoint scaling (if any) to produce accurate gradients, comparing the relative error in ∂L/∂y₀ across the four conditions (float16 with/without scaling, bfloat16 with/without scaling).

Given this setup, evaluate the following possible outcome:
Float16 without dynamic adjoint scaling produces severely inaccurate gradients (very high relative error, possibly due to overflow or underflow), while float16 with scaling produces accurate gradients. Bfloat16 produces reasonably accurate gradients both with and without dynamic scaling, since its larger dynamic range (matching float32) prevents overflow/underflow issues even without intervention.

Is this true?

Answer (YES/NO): YES